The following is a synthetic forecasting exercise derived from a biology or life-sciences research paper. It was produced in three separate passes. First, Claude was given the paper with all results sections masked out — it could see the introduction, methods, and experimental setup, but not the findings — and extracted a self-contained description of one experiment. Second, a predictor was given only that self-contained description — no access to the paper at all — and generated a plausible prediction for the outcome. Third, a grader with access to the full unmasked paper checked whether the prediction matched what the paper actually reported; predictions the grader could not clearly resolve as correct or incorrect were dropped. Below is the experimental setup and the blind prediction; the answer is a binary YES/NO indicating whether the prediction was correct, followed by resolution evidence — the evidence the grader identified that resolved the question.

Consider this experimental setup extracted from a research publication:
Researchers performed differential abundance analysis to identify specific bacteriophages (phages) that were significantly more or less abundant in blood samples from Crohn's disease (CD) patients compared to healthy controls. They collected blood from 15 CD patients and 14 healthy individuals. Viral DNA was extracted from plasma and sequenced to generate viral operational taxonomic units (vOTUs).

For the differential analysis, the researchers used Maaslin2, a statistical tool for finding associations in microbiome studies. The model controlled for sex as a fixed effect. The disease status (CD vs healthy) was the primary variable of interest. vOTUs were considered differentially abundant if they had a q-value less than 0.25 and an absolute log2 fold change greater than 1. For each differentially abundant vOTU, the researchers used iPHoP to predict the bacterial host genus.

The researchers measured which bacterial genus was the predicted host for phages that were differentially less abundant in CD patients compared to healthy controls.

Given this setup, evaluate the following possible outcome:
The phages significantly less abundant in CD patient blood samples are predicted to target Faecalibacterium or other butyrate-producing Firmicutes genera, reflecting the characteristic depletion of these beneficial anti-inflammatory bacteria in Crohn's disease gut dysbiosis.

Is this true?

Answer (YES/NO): NO